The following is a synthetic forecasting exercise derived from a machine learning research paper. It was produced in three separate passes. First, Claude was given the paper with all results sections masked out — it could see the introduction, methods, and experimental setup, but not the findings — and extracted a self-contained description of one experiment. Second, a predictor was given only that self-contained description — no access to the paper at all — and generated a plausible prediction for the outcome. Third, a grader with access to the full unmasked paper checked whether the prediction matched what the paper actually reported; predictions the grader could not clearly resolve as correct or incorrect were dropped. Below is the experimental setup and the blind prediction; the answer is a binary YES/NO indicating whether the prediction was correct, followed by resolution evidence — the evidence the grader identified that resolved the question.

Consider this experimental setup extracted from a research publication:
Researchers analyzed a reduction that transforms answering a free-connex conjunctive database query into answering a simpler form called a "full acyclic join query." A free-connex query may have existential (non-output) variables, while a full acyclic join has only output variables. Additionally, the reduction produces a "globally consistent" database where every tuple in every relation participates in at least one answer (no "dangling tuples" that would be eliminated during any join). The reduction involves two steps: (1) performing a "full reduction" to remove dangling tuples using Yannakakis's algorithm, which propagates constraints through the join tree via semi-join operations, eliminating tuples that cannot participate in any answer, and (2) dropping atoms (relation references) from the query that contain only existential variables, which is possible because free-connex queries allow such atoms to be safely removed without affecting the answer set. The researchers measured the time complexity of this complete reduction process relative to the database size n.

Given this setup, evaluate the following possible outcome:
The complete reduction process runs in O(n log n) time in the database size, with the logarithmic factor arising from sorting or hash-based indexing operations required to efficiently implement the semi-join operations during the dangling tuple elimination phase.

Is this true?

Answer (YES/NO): NO